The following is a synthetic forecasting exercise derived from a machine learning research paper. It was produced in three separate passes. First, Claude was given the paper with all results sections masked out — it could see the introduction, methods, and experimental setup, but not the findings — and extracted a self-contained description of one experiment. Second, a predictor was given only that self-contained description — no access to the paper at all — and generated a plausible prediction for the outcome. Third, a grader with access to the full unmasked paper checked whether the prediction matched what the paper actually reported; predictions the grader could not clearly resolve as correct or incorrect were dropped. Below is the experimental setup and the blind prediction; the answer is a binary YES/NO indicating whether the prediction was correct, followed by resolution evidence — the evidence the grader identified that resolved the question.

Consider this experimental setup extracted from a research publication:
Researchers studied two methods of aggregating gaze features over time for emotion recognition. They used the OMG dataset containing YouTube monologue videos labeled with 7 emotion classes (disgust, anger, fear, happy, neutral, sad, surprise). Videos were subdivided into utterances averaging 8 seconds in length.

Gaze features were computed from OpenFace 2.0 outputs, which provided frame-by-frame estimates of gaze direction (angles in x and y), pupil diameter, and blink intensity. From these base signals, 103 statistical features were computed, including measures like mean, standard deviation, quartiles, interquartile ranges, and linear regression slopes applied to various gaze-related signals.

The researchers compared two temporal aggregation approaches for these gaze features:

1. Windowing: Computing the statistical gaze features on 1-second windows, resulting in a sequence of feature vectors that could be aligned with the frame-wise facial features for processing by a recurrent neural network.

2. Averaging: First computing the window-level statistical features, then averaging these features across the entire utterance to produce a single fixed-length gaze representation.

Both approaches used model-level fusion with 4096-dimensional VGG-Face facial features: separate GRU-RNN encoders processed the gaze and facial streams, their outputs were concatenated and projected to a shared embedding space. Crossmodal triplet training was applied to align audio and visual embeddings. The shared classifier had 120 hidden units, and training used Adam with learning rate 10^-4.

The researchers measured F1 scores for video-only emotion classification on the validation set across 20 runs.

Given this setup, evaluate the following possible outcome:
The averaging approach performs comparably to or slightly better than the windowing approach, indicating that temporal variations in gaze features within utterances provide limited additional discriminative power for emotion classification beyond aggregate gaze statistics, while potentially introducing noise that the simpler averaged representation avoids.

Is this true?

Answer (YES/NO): YES